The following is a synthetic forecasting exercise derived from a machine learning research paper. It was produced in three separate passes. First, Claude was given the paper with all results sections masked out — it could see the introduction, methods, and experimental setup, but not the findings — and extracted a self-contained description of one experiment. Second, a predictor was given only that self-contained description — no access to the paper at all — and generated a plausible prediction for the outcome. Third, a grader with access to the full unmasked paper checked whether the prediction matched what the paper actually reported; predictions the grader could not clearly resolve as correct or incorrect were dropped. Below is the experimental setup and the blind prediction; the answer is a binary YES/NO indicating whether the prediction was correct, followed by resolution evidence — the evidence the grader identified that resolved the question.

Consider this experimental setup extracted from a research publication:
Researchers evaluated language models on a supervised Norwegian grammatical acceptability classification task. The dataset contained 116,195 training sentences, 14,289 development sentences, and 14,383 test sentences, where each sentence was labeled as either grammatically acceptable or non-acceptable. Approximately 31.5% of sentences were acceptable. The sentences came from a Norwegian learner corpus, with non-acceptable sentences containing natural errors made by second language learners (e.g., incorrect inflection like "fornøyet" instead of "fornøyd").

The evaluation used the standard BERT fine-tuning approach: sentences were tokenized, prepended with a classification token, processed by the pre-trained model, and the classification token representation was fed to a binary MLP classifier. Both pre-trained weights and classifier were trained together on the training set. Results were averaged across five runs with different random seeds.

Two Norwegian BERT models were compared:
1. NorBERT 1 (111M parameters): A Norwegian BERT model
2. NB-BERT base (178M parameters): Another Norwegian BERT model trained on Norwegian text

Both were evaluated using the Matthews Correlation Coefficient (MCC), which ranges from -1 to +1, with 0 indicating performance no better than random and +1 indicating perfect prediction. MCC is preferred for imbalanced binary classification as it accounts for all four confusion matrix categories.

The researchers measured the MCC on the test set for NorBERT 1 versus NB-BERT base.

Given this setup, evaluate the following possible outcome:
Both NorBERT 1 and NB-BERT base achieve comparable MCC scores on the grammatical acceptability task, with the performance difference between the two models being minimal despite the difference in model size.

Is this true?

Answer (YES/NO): NO